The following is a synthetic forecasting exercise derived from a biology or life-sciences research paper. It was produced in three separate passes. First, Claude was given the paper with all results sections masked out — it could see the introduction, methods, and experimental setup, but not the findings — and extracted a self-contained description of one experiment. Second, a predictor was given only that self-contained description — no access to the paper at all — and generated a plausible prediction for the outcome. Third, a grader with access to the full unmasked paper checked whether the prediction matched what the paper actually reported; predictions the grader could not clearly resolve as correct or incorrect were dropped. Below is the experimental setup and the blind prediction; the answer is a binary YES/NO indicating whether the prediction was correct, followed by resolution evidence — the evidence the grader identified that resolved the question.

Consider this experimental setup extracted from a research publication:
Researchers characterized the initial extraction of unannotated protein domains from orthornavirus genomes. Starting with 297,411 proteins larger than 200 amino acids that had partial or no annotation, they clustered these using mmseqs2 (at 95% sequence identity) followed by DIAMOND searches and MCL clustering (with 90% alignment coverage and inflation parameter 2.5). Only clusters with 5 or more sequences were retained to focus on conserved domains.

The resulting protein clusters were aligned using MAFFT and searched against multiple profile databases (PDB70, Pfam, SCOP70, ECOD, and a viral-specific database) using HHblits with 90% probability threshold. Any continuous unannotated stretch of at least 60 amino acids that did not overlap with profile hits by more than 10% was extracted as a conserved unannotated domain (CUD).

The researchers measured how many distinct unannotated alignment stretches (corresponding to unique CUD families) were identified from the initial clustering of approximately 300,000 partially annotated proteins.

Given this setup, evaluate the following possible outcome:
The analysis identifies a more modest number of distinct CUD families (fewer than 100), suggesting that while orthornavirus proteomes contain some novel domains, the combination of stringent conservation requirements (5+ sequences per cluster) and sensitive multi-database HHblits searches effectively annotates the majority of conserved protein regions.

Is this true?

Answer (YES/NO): NO